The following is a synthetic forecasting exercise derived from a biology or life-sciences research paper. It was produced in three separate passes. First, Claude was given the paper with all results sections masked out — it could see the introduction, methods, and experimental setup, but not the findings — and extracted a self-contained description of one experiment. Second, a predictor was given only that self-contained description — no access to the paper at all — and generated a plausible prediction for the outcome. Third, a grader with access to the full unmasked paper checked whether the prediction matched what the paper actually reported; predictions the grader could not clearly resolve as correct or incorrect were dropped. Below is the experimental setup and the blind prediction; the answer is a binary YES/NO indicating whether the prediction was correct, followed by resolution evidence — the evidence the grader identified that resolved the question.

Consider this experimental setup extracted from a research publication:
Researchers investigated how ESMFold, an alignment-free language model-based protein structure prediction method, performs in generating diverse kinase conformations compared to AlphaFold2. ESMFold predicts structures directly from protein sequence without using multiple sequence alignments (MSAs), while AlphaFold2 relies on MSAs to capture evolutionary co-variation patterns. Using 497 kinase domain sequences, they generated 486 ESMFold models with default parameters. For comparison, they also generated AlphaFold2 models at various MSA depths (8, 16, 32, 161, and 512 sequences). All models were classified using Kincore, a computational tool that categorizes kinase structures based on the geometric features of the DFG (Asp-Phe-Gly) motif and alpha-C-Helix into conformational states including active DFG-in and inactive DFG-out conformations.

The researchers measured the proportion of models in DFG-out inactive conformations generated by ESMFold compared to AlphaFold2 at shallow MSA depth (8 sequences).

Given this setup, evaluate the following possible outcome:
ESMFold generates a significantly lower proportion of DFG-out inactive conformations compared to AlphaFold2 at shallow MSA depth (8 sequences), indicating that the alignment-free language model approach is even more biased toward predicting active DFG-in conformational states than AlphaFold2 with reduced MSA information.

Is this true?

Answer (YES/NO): YES